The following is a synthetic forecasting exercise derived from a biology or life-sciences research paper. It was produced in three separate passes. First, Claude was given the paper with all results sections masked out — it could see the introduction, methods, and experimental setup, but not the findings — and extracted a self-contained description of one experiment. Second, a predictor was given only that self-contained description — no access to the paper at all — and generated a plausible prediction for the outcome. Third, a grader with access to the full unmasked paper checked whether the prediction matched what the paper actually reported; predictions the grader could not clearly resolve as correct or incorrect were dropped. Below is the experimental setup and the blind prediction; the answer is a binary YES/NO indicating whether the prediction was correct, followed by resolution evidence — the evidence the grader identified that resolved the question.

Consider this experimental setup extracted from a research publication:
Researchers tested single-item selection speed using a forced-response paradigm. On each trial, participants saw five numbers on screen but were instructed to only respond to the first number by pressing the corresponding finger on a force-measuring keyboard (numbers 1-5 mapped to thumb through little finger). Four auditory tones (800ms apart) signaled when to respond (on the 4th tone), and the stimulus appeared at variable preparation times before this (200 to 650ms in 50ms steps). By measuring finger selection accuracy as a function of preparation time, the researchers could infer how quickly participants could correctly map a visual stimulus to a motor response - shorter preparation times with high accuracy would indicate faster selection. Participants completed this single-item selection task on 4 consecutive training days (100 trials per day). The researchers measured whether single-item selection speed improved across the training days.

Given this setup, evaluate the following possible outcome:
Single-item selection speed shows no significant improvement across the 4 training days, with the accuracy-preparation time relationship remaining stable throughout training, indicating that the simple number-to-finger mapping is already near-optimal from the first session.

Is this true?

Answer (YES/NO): NO